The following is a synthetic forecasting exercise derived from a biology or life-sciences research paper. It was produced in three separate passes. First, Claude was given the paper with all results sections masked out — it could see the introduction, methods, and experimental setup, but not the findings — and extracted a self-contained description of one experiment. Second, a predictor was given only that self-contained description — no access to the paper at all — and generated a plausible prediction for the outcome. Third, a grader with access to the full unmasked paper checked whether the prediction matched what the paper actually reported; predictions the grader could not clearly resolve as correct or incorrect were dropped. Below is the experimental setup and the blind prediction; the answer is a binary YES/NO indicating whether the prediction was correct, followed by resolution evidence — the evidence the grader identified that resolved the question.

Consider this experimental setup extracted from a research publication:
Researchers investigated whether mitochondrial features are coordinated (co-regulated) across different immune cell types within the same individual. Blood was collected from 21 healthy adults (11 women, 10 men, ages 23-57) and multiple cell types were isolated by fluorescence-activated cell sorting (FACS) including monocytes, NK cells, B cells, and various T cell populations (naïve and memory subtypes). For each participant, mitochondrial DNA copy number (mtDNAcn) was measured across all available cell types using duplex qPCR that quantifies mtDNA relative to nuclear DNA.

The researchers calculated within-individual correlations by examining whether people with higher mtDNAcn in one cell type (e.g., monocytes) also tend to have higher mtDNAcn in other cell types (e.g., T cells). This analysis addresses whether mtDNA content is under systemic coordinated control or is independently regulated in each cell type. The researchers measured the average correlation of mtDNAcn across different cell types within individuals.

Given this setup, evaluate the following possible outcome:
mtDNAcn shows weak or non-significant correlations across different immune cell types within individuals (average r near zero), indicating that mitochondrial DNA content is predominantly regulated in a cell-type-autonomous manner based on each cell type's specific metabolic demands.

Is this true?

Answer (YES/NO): NO